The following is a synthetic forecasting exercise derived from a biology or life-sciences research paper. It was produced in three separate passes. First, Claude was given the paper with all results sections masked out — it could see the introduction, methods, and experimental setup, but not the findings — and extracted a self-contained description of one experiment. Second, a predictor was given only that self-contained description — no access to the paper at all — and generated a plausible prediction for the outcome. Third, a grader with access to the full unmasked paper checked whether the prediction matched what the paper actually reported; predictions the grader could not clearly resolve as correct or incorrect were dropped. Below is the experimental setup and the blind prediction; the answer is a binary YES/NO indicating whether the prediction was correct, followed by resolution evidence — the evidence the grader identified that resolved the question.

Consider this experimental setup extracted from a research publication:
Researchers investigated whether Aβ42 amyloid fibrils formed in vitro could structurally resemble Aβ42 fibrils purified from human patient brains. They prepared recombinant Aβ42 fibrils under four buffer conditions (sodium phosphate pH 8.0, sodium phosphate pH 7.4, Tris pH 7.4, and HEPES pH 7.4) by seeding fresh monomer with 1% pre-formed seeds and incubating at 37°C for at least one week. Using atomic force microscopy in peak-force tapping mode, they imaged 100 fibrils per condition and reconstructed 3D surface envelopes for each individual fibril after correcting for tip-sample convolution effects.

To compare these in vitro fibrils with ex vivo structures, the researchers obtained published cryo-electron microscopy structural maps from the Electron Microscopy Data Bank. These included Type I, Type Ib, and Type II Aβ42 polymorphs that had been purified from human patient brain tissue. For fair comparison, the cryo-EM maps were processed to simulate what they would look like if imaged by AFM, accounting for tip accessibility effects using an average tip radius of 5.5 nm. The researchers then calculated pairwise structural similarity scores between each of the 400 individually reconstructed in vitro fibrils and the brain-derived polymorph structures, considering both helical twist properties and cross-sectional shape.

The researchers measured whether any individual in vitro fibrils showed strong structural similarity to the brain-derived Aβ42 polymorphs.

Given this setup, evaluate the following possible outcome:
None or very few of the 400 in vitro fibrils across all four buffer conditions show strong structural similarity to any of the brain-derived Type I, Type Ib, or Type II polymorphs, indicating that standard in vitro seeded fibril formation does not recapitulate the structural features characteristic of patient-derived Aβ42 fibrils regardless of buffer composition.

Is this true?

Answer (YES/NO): NO